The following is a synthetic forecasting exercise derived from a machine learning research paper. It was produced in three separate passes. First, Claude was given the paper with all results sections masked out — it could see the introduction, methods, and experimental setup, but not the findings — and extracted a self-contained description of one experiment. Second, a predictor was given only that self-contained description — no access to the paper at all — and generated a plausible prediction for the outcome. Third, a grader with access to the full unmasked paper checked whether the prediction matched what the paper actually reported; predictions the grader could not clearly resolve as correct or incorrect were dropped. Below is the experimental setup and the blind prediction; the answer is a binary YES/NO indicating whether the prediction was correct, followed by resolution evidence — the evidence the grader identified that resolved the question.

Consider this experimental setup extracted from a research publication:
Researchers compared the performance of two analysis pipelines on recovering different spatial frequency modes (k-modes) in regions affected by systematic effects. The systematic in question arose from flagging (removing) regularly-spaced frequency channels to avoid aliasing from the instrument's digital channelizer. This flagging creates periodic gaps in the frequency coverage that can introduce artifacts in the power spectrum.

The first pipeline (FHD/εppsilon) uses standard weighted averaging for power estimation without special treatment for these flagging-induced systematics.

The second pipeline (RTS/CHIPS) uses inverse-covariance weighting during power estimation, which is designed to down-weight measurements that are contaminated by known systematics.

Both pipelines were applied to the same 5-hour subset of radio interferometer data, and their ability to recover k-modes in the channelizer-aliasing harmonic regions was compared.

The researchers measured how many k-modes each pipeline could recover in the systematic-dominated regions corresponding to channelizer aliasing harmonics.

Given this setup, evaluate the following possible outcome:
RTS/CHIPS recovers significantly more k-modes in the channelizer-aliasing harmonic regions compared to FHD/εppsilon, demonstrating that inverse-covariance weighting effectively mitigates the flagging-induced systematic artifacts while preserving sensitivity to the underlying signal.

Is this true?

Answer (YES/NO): YES